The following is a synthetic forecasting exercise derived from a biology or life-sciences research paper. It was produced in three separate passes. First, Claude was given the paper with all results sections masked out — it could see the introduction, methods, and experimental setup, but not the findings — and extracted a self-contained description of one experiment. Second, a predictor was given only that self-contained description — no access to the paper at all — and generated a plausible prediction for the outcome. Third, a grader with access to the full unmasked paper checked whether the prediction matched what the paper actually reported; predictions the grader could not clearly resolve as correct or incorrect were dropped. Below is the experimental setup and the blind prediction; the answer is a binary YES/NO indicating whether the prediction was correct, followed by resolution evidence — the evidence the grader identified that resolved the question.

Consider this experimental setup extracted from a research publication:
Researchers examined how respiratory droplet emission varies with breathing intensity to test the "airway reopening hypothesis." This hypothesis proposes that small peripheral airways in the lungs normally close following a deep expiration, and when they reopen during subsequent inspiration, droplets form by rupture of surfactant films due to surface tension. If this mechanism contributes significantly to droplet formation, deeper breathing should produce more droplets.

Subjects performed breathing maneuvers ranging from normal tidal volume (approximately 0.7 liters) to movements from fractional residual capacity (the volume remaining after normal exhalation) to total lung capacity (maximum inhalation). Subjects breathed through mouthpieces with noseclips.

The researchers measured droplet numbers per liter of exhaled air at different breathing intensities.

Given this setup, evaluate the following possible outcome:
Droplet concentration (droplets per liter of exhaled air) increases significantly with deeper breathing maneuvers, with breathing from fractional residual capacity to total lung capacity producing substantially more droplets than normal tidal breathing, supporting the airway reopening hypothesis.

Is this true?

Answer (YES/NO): YES